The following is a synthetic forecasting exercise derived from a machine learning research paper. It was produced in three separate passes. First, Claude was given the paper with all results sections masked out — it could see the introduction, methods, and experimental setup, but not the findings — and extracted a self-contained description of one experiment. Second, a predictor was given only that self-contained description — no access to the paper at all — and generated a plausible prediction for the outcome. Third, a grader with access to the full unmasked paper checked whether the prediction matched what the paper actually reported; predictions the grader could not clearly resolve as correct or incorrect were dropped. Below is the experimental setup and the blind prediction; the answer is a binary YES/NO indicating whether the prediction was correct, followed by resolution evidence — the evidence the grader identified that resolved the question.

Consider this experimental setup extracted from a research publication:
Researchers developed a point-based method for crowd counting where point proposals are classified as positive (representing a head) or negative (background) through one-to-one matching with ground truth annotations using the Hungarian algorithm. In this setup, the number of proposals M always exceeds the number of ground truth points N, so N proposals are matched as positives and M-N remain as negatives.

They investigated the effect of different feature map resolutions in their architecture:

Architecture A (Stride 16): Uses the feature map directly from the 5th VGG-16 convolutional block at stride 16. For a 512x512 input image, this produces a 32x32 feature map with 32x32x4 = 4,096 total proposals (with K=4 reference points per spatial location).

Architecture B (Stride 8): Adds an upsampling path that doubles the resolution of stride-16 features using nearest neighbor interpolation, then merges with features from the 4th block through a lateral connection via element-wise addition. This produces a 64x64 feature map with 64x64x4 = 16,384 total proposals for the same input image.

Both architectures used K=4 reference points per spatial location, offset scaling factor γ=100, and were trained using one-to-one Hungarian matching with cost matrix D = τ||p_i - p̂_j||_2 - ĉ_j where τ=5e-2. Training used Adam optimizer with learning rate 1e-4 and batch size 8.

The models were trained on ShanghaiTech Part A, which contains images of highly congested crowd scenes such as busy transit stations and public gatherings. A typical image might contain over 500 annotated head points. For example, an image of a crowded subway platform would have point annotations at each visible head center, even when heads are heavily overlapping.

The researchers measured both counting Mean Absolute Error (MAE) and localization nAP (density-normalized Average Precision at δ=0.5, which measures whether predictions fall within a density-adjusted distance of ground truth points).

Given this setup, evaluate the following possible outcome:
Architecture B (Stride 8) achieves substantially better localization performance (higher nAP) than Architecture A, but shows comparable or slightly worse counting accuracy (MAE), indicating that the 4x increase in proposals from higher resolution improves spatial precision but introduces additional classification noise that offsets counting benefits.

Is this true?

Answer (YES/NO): NO